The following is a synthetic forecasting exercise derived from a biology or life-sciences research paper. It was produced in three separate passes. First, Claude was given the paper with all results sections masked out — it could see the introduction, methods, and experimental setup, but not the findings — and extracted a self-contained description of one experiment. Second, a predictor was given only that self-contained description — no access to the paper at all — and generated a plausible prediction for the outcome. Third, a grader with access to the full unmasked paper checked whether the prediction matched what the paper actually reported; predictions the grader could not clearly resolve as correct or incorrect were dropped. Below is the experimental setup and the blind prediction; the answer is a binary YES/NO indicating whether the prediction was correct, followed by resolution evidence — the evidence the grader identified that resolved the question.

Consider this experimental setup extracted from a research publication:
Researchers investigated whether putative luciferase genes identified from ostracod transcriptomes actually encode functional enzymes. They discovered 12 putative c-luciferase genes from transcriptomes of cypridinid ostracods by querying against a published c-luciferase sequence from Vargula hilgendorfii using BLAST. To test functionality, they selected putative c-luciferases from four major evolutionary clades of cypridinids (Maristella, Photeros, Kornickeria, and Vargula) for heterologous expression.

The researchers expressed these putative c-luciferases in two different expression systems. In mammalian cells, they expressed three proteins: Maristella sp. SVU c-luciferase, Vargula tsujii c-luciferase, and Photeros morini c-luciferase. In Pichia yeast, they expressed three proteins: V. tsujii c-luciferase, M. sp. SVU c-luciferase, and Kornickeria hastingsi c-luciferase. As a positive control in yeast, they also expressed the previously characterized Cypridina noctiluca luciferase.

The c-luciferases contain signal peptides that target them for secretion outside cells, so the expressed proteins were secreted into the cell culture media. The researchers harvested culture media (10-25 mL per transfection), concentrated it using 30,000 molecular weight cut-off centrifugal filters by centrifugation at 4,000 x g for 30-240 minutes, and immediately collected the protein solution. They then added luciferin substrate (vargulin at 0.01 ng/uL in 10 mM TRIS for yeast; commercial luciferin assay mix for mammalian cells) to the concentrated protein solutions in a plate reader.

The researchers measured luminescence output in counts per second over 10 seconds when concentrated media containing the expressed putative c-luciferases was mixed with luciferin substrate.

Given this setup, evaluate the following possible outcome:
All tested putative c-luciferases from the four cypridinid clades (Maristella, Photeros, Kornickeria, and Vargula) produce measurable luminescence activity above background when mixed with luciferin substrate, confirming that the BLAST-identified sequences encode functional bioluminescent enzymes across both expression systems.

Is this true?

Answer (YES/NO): YES